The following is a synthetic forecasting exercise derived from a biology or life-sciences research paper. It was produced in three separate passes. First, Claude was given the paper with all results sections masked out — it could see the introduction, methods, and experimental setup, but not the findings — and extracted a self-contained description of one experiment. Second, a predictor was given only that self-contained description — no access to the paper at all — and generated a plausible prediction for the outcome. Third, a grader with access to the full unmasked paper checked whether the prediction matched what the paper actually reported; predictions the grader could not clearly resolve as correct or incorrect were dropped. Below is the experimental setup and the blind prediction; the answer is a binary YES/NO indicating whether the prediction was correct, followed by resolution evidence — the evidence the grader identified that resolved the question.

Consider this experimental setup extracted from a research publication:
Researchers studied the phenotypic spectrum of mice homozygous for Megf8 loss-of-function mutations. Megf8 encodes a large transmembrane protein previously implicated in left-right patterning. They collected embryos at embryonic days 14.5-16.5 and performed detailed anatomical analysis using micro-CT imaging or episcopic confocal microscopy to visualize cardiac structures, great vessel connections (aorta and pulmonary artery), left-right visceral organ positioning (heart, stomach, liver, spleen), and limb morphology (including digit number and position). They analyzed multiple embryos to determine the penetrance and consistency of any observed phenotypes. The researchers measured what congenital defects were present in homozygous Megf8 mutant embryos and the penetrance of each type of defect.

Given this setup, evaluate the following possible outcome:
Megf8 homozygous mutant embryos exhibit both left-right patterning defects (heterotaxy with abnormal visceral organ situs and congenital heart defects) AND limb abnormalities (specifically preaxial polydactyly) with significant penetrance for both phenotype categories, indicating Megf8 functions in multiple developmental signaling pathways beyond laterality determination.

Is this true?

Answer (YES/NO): YES